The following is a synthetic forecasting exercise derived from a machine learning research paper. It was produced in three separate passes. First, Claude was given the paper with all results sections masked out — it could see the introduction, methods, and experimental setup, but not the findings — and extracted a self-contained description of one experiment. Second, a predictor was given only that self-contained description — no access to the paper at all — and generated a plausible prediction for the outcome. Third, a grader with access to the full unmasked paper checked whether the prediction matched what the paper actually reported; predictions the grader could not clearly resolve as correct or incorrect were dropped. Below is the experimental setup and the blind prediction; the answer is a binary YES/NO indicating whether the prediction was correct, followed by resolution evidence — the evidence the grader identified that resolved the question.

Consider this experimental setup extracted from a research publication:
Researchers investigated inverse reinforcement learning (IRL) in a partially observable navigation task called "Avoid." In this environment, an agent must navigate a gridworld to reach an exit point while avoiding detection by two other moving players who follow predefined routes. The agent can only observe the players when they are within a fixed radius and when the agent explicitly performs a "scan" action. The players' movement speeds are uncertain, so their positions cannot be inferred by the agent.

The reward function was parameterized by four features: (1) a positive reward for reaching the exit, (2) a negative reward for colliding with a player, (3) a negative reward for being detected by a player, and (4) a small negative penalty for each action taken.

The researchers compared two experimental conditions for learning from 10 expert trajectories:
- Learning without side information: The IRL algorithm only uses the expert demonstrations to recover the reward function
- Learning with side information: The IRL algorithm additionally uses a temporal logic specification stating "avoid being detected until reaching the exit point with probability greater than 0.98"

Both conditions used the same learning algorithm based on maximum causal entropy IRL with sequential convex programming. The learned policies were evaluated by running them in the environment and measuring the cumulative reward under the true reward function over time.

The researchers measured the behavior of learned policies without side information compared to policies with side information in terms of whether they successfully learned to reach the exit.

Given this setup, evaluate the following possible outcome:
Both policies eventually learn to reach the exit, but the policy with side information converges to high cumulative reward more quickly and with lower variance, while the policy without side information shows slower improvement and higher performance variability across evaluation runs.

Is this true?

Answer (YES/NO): NO